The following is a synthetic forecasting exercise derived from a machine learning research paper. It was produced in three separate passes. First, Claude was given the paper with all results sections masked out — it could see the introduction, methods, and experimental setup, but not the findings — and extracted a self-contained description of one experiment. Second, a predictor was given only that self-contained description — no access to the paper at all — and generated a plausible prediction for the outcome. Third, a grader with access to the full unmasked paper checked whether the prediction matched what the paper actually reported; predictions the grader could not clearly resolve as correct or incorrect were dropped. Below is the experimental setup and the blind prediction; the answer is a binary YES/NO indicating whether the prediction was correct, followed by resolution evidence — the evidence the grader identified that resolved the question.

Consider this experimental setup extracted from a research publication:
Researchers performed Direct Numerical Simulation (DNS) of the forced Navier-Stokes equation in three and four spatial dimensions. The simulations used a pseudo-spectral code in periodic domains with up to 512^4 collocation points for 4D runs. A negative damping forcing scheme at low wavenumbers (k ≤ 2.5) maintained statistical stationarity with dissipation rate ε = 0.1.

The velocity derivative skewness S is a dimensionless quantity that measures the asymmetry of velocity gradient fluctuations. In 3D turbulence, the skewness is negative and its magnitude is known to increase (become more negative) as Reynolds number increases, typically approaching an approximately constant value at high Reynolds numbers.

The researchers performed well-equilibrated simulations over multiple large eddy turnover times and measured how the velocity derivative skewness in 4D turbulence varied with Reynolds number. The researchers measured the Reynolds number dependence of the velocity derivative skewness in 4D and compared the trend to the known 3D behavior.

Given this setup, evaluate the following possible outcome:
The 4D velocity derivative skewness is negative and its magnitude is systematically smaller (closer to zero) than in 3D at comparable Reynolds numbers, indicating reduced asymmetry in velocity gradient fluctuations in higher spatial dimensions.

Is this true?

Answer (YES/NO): NO